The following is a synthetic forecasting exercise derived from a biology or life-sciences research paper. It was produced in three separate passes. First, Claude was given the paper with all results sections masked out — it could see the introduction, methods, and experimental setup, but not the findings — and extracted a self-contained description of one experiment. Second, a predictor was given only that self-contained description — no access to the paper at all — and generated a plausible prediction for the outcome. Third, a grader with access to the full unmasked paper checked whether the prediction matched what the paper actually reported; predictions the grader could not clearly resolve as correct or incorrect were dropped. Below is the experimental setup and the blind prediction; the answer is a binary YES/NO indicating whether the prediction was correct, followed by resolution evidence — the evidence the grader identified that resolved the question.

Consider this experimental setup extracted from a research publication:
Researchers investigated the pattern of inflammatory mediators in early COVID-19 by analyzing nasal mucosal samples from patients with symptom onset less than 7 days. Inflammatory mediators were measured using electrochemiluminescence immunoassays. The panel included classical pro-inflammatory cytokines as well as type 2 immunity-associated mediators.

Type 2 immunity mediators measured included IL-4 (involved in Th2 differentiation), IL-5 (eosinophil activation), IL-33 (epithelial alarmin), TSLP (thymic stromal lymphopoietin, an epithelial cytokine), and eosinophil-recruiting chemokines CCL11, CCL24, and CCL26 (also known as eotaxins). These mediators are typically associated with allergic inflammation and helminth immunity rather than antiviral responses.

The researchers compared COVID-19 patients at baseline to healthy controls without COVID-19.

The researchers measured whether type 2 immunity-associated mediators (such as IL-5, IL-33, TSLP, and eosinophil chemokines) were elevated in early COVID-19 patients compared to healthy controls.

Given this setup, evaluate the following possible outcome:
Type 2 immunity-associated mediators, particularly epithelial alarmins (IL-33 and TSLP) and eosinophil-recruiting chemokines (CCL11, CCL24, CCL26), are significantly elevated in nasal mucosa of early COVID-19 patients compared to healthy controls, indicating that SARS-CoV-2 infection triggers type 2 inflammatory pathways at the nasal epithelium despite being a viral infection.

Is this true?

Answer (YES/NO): NO